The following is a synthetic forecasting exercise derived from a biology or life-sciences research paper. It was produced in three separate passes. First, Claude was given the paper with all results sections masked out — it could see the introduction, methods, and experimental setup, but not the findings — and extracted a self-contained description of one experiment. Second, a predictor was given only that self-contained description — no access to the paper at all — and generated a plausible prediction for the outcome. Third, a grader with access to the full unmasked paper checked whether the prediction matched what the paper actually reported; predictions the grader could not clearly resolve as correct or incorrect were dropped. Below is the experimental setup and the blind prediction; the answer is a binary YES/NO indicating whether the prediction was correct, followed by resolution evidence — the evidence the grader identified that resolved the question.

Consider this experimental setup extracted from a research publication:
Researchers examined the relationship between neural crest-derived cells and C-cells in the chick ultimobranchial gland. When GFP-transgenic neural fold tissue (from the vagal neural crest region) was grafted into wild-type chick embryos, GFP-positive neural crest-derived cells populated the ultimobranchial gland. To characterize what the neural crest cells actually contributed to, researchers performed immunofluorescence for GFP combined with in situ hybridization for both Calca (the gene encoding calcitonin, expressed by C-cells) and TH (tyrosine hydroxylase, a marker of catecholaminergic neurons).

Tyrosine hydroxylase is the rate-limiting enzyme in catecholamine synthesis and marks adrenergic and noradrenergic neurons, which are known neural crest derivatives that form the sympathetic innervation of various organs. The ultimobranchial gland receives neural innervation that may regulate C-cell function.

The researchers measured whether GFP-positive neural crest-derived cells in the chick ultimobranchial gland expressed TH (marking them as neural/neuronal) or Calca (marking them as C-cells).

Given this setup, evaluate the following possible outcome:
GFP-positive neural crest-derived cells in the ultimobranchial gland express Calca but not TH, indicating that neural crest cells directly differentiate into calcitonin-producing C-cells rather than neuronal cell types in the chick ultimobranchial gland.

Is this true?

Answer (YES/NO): NO